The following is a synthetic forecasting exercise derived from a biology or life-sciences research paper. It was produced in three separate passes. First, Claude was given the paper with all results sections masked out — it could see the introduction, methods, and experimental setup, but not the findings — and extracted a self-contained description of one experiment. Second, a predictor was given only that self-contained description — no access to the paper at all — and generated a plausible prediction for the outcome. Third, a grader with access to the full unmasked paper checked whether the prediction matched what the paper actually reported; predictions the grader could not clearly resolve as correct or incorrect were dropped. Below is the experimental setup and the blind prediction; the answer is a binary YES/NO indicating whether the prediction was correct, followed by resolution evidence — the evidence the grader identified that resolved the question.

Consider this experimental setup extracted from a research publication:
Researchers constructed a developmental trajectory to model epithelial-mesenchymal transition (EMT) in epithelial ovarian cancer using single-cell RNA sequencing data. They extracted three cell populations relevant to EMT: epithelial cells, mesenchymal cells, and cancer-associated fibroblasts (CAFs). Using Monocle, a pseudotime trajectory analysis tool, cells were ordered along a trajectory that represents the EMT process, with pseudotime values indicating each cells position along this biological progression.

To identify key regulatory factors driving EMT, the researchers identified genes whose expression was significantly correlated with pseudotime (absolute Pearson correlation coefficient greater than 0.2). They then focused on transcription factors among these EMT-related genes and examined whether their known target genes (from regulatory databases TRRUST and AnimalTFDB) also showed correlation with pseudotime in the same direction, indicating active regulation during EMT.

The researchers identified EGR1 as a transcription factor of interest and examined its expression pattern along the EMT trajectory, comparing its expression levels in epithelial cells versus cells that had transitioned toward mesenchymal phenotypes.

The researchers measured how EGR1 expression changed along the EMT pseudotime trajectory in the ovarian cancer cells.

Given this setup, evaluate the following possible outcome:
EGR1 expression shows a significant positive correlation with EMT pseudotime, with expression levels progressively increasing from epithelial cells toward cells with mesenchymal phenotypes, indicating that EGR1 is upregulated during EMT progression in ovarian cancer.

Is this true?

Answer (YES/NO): YES